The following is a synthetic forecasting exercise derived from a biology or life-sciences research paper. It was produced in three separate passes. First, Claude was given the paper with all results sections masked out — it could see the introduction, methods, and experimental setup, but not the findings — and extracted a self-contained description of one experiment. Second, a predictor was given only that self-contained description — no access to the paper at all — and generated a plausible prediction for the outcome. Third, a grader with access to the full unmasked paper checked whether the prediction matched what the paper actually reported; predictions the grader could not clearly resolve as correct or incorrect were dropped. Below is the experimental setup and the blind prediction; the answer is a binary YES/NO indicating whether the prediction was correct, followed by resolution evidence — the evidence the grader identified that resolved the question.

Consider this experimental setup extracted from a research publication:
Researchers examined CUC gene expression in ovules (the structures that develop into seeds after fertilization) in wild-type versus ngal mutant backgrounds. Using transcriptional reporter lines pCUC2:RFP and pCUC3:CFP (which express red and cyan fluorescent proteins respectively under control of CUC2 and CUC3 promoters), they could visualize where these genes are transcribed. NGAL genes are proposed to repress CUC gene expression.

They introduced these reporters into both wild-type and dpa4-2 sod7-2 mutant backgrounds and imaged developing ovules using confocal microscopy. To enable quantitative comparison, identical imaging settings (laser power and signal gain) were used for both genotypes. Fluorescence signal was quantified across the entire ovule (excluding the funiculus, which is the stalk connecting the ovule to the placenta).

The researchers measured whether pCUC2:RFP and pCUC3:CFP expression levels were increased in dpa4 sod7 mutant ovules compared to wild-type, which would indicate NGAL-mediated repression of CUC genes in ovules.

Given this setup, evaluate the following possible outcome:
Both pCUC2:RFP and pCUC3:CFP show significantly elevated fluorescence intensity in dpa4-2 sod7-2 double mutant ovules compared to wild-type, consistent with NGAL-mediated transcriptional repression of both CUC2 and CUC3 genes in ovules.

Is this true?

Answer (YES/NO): NO